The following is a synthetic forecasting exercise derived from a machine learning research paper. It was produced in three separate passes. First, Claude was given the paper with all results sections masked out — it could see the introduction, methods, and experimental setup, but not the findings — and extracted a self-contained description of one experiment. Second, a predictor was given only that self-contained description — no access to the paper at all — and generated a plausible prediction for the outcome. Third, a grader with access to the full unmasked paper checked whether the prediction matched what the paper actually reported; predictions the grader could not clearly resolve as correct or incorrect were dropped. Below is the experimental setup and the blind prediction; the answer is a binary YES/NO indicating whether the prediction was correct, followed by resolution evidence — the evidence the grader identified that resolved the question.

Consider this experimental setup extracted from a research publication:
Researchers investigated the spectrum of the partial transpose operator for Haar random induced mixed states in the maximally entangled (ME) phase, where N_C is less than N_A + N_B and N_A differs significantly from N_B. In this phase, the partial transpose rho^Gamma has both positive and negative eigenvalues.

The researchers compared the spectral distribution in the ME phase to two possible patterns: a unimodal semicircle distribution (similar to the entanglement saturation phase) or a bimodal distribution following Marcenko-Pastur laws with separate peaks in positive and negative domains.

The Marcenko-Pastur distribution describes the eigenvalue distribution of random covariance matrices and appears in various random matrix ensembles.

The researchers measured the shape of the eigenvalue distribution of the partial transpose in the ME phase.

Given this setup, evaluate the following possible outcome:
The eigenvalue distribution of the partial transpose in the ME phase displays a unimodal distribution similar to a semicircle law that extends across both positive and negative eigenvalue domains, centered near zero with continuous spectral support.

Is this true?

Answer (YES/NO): NO